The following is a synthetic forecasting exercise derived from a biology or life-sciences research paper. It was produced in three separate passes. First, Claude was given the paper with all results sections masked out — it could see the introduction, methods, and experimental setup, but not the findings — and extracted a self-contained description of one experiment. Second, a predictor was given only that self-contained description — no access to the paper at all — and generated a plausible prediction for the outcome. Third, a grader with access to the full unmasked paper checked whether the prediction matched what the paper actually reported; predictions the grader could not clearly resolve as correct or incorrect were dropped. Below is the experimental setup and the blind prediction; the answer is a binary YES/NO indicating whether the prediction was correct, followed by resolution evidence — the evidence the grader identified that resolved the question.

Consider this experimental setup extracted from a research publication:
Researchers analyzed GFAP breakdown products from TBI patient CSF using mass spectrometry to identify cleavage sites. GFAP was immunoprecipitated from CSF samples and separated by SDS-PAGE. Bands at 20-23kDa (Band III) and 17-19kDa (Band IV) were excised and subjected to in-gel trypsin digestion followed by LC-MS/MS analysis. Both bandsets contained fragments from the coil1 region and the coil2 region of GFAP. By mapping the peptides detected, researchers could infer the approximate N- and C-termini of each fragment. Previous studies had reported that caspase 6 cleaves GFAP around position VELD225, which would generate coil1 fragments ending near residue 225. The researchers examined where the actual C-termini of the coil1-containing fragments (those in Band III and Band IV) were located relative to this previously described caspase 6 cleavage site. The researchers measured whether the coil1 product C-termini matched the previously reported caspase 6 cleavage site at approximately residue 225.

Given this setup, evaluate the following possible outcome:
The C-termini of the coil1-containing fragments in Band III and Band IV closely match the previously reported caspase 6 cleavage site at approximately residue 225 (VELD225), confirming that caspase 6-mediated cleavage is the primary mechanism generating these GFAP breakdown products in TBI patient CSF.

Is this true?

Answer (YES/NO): NO